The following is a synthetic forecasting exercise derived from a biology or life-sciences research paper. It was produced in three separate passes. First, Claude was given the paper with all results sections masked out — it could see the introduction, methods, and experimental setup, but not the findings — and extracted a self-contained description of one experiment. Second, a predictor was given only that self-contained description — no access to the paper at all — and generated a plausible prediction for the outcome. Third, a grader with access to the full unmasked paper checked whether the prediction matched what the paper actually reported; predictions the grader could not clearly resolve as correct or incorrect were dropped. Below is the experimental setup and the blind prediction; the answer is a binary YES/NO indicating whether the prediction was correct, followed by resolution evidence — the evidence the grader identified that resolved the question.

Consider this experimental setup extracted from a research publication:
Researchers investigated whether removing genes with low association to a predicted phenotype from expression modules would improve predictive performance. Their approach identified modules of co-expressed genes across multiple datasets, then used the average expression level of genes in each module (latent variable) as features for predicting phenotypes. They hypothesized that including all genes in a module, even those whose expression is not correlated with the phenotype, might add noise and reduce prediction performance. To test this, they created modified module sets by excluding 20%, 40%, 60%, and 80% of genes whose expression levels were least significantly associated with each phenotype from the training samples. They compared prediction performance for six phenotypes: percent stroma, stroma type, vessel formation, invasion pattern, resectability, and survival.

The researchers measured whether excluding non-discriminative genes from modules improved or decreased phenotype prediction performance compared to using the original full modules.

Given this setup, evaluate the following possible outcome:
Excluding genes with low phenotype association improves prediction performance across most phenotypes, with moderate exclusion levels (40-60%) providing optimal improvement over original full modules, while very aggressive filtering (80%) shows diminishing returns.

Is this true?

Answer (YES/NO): NO